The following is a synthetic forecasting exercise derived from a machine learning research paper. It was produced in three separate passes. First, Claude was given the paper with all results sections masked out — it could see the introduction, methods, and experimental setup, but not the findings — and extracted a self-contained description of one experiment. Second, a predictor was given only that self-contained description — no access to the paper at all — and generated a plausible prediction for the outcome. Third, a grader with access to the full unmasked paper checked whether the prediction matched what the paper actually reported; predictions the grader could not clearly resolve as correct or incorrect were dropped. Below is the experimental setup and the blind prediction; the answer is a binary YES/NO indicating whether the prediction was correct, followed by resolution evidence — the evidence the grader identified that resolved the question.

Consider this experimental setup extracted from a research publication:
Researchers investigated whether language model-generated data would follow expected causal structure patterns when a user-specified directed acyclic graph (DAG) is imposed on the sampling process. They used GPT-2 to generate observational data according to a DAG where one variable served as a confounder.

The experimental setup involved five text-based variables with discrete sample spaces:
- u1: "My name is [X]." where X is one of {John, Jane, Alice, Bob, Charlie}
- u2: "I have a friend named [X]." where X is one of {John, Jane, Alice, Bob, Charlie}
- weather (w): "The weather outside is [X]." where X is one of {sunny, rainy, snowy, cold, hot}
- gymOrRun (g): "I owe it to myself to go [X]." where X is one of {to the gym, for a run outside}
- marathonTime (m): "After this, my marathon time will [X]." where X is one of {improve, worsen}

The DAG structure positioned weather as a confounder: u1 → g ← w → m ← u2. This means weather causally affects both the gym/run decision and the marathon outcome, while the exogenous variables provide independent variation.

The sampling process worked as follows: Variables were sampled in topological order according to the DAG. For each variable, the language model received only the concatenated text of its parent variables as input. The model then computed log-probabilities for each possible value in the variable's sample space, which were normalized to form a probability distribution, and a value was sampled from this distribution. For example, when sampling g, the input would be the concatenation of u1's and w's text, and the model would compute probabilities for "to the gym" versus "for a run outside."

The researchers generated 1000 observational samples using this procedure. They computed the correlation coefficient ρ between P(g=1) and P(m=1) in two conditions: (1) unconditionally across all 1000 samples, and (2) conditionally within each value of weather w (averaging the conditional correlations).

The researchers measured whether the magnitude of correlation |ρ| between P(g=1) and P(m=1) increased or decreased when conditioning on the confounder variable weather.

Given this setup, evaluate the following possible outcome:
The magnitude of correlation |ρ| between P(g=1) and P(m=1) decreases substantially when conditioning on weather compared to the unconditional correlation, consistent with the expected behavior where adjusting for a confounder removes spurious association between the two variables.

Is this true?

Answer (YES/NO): YES